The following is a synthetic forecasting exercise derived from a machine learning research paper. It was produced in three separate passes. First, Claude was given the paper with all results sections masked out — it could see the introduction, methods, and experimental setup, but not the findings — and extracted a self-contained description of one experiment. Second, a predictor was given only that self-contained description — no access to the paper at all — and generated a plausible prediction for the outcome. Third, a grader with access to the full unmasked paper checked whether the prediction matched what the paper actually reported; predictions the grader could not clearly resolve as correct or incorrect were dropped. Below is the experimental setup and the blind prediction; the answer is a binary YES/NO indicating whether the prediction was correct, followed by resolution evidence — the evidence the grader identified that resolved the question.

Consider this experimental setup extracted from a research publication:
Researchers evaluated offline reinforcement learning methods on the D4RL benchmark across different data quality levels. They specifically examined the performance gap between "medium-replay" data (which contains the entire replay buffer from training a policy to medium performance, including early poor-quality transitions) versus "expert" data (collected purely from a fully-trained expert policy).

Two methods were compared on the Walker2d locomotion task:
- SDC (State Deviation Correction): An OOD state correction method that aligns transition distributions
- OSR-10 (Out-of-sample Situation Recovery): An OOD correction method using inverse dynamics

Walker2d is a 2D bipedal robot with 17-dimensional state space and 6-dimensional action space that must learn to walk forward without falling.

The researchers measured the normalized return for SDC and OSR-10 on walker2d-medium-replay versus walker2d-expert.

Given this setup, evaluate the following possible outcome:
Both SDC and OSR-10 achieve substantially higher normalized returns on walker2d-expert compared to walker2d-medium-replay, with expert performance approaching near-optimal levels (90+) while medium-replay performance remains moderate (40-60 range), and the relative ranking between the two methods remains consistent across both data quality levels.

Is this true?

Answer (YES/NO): NO